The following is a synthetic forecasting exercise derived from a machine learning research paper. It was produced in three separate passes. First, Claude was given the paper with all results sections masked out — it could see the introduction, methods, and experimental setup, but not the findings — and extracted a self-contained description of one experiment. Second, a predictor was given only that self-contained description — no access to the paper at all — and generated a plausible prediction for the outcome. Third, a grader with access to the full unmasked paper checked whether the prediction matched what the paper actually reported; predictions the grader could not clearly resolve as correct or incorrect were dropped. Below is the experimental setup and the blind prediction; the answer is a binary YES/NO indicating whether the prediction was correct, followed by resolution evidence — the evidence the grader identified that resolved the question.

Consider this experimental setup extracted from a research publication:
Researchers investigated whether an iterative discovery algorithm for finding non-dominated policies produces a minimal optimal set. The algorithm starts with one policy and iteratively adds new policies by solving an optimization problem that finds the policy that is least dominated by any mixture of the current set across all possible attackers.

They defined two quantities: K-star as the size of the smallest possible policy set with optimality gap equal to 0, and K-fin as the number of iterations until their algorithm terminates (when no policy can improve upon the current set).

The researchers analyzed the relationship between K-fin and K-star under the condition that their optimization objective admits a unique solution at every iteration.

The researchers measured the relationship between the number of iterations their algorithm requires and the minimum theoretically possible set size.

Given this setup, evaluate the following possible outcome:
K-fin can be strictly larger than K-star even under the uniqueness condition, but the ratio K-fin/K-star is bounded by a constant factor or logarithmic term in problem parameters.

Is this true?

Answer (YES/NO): NO